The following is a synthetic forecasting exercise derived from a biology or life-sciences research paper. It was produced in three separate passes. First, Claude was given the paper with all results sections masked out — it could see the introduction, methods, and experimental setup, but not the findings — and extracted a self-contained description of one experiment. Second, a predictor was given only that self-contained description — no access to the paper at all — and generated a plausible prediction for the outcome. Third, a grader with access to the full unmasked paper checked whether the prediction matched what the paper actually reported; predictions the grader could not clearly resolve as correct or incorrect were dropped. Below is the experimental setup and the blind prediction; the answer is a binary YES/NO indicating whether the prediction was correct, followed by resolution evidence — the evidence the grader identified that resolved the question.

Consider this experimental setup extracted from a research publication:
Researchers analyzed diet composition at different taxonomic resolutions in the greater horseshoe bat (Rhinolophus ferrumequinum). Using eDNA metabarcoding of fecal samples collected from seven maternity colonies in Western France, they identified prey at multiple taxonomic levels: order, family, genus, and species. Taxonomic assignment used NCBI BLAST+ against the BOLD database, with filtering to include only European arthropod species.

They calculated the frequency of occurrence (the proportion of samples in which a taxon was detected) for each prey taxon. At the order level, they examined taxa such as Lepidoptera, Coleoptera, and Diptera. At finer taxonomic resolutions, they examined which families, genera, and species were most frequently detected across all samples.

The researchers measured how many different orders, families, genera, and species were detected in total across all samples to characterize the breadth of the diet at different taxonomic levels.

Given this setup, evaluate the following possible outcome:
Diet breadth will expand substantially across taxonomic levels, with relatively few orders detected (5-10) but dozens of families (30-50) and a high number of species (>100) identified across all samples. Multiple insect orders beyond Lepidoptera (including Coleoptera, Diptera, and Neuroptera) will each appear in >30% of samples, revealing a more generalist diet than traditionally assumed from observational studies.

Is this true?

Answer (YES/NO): NO